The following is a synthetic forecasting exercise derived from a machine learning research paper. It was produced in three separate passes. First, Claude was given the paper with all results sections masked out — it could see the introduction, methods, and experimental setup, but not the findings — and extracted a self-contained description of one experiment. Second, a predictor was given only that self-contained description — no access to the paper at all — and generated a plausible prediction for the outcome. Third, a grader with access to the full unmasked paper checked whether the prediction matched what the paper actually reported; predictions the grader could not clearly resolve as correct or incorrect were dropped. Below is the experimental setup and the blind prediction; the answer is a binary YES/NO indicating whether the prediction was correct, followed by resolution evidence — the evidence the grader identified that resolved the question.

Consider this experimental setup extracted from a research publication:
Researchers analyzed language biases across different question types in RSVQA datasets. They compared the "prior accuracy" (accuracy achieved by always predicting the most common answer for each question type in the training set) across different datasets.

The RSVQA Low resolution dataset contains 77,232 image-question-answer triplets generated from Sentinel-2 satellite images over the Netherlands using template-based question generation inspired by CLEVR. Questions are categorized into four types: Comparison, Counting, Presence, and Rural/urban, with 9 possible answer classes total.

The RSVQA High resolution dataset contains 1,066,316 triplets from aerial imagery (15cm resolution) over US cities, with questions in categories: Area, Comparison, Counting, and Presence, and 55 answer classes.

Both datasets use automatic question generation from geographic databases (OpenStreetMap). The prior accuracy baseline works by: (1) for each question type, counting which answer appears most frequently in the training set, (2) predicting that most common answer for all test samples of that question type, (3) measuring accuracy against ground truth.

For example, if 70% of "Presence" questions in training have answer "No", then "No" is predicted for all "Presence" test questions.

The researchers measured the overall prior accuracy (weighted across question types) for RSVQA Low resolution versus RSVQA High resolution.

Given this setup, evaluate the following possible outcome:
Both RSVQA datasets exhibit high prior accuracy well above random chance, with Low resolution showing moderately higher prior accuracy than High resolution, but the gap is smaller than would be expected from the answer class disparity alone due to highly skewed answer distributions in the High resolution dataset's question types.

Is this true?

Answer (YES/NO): NO